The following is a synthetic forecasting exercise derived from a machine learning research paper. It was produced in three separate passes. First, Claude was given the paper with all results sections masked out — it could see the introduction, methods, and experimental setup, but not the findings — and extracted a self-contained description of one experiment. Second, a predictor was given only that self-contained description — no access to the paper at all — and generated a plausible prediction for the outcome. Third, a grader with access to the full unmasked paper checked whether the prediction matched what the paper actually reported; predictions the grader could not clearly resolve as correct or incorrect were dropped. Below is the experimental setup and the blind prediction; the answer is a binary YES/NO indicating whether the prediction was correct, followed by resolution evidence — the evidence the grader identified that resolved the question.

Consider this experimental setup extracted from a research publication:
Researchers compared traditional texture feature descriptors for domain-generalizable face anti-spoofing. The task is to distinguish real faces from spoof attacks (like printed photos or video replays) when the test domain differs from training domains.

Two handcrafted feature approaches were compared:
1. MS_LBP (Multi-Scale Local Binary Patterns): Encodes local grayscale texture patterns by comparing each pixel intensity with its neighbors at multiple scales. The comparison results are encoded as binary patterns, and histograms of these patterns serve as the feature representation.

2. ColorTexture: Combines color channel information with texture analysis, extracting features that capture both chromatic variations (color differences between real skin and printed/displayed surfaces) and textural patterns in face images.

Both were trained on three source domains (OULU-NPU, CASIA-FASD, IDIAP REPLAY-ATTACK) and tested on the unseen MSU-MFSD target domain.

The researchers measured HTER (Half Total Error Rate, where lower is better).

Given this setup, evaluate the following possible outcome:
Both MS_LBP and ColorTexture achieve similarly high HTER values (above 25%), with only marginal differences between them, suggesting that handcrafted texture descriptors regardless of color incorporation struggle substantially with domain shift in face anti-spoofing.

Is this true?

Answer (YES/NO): YES